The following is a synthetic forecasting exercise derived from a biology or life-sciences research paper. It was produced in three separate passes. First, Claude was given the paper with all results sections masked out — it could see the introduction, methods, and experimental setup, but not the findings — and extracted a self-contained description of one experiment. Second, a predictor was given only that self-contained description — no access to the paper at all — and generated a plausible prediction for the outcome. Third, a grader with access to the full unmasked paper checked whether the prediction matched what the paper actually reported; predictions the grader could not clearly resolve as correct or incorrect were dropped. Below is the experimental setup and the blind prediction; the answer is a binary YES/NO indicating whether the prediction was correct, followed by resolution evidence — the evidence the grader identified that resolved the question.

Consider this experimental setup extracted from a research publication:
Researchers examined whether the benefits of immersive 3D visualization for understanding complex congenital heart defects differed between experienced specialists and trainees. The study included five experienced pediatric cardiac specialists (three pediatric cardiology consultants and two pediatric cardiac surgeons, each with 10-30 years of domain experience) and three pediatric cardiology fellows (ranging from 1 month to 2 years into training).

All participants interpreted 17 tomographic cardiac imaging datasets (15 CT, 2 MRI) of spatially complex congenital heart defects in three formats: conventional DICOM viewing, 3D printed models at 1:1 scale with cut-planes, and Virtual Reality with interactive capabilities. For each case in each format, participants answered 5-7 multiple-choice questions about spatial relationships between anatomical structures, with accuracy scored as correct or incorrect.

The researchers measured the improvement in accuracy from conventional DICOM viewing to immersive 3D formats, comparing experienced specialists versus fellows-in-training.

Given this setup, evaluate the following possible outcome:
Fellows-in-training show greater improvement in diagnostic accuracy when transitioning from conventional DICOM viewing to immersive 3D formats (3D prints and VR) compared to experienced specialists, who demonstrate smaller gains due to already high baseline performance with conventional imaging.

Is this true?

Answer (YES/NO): YES